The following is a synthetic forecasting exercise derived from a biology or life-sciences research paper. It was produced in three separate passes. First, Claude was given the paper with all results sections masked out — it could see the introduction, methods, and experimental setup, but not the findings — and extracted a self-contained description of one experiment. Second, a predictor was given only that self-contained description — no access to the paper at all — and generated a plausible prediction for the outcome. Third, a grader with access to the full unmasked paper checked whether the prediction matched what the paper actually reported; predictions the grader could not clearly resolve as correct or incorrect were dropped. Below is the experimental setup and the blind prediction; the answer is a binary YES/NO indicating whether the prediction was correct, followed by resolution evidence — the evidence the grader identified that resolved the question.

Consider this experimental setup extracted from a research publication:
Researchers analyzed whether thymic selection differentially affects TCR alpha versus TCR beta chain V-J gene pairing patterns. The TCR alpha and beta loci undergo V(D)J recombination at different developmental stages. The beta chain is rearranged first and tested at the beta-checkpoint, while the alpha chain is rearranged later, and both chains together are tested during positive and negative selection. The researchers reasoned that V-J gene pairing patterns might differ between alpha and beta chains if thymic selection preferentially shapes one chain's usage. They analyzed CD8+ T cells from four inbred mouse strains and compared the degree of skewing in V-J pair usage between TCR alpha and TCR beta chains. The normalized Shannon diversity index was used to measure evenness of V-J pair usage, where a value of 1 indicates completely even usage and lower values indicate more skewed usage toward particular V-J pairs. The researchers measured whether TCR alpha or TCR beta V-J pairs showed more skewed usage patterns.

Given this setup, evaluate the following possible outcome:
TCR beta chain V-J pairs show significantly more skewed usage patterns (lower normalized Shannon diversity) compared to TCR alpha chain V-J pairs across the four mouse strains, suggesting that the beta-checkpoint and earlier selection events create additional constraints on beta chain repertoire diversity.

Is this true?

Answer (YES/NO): YES